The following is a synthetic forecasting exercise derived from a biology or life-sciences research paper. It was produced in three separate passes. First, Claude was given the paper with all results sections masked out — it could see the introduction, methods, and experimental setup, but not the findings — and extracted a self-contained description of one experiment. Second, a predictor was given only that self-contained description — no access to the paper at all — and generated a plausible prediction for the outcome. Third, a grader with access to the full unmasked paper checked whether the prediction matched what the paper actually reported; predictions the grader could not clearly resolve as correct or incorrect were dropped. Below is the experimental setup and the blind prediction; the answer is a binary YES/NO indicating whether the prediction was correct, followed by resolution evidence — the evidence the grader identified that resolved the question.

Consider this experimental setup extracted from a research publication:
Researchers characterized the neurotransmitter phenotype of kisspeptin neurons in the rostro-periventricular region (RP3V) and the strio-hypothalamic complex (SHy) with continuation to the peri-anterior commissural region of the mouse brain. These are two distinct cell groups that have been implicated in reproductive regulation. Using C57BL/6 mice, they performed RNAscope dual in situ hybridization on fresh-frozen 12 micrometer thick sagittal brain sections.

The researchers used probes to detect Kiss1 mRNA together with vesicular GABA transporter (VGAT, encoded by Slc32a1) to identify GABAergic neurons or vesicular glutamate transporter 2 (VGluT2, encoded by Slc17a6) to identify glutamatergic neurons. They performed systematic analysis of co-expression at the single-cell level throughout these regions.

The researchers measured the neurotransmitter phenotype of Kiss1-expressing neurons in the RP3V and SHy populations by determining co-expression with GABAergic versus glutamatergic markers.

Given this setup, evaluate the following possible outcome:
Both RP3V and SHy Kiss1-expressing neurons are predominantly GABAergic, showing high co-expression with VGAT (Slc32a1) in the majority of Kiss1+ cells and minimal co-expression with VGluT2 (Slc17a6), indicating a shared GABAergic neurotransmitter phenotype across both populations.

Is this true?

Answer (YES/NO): YES